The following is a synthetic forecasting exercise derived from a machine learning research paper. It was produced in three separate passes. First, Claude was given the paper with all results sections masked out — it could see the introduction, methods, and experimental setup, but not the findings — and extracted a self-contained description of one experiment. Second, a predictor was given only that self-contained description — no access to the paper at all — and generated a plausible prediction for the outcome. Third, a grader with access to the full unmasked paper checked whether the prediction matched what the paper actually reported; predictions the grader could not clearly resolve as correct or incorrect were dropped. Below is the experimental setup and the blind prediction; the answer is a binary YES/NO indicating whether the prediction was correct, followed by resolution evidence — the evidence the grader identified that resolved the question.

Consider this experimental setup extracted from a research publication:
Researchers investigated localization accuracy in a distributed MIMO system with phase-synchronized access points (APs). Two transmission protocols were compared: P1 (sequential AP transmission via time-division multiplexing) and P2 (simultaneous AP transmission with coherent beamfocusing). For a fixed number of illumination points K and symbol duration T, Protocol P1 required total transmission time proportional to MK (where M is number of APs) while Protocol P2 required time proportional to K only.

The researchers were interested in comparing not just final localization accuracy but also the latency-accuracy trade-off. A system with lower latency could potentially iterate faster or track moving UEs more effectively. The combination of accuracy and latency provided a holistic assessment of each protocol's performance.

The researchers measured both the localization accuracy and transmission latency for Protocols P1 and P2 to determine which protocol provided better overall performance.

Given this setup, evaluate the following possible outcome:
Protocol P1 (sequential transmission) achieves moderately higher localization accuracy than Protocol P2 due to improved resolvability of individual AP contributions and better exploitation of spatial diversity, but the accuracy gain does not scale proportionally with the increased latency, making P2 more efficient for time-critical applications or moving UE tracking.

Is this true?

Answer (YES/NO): NO